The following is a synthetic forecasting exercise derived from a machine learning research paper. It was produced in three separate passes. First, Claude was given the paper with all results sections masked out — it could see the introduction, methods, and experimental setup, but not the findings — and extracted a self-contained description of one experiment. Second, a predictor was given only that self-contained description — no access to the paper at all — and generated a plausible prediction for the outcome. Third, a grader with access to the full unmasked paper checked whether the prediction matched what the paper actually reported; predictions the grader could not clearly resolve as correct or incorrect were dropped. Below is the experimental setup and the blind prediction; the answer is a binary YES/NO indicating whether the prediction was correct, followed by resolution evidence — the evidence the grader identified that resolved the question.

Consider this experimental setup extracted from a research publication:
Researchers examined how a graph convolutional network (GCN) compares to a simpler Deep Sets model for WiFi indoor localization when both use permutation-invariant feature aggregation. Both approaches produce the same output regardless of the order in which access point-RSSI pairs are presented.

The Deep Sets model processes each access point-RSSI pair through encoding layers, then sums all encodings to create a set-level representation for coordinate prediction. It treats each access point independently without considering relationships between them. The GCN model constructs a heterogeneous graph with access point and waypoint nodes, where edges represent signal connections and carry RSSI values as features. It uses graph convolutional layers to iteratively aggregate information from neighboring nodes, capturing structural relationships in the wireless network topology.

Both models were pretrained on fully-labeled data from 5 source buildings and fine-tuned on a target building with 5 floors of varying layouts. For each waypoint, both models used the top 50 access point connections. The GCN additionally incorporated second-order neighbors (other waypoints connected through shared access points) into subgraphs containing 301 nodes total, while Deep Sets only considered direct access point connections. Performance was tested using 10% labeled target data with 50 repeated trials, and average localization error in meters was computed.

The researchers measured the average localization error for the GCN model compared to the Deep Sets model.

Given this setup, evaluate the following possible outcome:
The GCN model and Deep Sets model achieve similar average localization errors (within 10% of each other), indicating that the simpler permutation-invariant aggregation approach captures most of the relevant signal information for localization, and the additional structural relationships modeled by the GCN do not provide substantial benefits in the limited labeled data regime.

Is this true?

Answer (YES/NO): NO